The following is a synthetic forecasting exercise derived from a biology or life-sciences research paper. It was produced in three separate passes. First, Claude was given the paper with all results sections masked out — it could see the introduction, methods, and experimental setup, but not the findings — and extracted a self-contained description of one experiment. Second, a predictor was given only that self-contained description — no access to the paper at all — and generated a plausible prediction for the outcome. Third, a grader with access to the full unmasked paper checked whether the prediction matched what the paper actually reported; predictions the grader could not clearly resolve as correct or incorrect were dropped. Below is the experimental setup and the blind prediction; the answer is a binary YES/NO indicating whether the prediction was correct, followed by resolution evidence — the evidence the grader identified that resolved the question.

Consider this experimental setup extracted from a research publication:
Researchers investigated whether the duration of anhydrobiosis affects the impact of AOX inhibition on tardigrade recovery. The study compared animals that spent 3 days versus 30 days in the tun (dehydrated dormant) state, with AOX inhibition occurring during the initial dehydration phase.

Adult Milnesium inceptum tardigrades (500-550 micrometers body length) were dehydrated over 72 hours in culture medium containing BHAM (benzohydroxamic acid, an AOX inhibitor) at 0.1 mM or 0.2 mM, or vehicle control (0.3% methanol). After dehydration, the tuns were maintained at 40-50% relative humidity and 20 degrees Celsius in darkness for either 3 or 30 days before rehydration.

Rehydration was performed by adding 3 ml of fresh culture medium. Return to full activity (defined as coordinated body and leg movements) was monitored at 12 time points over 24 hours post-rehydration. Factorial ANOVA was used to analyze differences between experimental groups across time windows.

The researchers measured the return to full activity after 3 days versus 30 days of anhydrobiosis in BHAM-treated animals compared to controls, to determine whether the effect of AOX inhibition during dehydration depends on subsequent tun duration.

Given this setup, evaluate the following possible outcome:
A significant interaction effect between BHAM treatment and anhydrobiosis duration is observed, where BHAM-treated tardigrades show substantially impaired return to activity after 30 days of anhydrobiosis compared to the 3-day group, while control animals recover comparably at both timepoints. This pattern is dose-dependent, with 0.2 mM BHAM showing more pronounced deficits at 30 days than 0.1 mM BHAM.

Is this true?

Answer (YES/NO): NO